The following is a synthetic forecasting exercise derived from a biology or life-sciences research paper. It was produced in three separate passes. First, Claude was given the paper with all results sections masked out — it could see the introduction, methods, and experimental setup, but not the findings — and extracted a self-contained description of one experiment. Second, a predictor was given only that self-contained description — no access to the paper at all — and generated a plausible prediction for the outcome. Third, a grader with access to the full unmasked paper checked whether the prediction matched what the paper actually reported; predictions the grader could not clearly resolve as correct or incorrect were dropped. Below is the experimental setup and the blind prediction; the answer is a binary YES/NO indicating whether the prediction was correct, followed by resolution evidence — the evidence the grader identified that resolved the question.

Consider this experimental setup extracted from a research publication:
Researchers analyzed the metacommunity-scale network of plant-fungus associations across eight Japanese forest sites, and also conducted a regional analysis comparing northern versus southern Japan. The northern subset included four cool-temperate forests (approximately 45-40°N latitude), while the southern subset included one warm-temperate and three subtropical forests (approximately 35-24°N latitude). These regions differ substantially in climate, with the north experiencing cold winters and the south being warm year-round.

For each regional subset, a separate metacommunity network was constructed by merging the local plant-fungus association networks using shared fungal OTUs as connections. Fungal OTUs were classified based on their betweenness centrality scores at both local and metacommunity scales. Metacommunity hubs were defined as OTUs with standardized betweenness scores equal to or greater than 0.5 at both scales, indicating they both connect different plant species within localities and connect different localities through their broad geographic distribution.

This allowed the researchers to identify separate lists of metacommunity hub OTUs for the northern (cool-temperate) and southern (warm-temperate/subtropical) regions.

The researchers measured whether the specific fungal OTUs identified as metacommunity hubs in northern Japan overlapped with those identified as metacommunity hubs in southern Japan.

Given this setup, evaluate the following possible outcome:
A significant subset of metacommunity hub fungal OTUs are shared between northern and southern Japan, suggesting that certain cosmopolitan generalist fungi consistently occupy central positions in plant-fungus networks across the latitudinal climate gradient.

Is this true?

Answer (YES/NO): NO